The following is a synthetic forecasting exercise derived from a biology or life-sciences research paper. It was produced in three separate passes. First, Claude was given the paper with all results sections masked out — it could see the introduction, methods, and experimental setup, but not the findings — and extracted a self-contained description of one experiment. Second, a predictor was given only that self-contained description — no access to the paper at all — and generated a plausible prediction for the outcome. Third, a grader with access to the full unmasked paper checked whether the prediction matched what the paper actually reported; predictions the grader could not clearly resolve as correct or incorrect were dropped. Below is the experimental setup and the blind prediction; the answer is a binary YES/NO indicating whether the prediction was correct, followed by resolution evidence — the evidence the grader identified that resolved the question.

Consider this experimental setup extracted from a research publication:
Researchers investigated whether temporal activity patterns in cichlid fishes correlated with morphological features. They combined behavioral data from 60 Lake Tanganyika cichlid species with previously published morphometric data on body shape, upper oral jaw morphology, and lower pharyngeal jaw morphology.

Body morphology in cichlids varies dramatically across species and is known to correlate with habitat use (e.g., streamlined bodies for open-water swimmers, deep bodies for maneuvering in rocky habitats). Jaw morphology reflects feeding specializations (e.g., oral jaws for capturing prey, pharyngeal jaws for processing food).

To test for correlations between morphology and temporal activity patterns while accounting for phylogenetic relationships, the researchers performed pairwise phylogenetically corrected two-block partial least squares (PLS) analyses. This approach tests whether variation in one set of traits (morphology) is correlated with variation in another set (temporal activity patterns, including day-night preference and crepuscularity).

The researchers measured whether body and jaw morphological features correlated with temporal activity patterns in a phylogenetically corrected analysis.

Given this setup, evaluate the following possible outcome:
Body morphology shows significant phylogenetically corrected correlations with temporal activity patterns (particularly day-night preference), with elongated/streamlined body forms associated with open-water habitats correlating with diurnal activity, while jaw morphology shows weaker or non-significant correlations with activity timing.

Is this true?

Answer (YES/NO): NO